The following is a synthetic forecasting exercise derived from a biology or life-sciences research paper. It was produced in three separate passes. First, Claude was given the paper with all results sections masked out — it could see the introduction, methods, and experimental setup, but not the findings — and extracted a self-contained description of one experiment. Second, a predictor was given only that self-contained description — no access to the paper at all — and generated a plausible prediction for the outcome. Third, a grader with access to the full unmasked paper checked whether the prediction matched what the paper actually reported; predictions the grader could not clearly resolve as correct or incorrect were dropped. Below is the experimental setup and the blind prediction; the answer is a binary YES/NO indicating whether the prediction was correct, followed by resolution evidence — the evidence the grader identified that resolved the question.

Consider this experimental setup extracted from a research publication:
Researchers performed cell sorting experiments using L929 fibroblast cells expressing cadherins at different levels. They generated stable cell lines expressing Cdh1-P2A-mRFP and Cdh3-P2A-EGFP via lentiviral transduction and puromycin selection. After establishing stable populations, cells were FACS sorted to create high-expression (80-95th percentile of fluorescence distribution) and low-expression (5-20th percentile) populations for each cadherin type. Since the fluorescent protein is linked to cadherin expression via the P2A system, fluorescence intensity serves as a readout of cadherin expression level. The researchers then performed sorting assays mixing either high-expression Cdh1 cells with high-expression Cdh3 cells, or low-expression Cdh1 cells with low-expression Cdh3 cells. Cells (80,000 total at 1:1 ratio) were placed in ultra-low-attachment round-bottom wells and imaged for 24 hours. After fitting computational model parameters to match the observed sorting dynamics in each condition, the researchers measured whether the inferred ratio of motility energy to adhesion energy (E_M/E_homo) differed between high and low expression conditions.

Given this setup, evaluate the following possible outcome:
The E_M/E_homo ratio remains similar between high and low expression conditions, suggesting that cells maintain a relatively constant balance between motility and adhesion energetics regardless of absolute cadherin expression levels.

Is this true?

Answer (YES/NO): YES